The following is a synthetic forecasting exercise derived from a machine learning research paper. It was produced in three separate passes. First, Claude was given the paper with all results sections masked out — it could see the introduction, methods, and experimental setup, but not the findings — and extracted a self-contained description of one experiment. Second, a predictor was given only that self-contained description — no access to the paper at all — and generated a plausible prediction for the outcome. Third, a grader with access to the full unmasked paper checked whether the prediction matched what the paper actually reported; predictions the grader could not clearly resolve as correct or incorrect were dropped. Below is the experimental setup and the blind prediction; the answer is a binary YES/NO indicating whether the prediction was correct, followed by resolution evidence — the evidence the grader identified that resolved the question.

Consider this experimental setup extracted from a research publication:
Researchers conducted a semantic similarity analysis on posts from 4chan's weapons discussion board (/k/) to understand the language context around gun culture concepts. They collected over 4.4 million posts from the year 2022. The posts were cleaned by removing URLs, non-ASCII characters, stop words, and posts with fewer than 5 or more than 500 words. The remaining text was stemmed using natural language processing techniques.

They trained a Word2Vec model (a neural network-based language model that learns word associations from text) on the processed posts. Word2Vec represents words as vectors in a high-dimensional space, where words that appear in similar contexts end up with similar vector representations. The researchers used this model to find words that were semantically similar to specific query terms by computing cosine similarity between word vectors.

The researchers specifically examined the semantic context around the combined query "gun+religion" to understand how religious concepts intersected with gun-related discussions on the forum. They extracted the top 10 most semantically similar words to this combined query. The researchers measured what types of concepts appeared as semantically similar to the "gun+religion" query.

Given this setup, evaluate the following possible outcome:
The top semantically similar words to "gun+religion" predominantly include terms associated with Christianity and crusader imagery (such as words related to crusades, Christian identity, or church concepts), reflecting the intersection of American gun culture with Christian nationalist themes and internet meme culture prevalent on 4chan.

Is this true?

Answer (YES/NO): NO